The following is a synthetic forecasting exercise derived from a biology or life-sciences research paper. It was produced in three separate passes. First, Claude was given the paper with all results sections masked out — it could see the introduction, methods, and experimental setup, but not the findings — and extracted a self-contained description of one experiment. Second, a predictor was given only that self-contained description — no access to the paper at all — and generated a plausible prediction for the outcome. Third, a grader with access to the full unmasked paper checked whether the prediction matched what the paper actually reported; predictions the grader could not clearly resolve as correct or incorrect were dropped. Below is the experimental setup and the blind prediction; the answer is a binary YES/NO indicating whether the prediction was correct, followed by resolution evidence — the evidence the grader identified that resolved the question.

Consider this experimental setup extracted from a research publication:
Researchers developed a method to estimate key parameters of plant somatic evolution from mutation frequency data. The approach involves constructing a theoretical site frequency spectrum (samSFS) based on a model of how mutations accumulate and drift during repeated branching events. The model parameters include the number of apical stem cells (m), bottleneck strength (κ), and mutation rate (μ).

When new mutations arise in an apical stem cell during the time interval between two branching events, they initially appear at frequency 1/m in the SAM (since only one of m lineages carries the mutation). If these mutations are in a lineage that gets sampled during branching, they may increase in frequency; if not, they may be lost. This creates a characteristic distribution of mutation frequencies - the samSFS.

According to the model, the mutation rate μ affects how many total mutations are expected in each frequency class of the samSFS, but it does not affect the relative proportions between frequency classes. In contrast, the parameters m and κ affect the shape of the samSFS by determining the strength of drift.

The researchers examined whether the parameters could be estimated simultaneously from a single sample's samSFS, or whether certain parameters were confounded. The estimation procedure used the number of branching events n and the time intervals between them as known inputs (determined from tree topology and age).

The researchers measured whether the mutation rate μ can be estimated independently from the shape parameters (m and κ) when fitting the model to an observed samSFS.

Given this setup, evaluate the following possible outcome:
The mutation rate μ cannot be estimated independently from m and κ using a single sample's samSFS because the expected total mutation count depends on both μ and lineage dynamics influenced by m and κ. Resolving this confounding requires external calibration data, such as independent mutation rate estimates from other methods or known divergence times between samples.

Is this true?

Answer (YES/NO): NO